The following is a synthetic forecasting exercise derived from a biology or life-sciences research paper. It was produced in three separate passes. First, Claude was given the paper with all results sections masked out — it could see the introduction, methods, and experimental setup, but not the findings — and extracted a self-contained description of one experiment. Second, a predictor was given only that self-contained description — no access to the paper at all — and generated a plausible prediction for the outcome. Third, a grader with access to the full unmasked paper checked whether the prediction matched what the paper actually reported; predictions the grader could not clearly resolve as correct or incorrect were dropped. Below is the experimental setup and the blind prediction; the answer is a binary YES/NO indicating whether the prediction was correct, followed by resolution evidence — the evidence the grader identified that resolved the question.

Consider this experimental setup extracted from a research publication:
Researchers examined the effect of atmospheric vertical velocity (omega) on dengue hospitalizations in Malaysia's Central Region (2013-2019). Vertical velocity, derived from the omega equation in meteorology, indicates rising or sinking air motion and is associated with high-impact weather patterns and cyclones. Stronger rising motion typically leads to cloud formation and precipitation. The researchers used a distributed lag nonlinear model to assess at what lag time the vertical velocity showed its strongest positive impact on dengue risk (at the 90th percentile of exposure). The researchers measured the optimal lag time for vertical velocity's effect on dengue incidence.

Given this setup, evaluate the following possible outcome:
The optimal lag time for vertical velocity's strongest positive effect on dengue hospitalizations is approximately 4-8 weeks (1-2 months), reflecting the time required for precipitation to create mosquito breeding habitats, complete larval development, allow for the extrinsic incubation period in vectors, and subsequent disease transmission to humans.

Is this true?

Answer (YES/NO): NO